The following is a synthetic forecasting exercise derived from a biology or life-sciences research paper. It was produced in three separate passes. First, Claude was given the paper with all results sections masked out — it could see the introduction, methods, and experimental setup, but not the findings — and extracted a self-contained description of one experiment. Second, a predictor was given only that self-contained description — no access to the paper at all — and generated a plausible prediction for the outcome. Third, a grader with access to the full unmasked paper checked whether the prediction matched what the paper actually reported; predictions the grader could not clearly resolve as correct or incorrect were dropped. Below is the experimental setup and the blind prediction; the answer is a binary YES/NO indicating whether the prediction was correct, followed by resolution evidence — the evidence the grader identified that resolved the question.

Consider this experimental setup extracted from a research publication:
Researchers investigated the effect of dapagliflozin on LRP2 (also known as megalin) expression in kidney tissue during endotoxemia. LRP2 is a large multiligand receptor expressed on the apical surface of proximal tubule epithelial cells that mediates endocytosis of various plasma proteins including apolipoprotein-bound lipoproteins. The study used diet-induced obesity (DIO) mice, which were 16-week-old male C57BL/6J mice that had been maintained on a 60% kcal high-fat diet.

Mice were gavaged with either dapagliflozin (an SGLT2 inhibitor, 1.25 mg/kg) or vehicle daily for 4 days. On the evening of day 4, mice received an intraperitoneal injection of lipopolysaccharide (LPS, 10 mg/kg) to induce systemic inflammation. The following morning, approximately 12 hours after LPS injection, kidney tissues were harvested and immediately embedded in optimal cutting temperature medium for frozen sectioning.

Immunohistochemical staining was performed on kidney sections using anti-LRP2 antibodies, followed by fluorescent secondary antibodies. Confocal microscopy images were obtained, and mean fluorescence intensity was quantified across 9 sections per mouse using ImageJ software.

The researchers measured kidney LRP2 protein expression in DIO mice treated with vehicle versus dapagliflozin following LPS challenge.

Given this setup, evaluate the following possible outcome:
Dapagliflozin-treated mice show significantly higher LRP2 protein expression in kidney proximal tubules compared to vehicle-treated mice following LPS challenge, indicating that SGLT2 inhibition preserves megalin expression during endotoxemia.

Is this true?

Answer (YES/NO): YES